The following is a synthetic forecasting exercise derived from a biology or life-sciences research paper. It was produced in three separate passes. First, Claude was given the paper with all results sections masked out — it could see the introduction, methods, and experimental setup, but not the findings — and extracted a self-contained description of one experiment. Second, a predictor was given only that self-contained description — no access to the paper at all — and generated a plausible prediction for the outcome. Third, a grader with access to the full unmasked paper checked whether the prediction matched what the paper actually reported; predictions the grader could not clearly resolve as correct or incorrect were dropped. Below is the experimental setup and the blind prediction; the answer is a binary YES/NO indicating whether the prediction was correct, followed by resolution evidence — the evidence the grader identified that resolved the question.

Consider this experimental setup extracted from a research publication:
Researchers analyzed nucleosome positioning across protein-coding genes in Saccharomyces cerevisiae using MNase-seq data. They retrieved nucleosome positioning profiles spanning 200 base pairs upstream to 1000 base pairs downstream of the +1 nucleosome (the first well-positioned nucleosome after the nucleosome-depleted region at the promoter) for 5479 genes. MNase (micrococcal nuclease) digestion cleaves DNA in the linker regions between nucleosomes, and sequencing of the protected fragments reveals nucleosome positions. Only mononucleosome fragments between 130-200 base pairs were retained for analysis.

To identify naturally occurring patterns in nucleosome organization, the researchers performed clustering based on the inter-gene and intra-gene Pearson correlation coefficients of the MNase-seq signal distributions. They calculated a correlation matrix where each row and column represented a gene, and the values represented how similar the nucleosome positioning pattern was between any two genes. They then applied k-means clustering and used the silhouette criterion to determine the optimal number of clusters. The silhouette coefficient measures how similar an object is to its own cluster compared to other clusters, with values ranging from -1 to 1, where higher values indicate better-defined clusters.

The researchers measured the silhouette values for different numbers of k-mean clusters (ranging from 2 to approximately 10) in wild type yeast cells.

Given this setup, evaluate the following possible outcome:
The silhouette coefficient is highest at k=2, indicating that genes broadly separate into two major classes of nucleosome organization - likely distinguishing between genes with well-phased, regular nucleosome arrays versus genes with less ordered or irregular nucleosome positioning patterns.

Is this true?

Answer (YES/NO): YES